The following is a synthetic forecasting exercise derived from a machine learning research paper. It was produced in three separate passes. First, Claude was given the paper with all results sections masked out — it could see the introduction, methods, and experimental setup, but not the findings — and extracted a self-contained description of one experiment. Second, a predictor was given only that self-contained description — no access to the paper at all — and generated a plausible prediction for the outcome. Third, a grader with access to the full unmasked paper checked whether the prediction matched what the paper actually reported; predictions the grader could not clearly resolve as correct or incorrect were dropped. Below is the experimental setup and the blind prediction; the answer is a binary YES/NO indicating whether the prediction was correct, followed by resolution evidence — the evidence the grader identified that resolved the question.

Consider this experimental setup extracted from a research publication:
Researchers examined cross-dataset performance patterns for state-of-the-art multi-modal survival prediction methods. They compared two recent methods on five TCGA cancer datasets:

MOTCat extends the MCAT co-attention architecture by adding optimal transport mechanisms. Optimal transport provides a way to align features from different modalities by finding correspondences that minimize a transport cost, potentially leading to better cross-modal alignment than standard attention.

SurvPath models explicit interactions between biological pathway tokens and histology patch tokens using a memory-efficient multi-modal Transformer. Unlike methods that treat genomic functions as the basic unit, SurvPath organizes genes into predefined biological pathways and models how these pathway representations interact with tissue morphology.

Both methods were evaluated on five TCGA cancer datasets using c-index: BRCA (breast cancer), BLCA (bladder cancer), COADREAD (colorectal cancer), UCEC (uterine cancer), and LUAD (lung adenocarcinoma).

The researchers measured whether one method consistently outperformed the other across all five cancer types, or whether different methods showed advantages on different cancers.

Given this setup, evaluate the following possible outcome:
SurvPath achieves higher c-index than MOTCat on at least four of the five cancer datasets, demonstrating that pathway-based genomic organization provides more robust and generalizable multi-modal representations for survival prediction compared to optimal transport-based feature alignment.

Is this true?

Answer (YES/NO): YES